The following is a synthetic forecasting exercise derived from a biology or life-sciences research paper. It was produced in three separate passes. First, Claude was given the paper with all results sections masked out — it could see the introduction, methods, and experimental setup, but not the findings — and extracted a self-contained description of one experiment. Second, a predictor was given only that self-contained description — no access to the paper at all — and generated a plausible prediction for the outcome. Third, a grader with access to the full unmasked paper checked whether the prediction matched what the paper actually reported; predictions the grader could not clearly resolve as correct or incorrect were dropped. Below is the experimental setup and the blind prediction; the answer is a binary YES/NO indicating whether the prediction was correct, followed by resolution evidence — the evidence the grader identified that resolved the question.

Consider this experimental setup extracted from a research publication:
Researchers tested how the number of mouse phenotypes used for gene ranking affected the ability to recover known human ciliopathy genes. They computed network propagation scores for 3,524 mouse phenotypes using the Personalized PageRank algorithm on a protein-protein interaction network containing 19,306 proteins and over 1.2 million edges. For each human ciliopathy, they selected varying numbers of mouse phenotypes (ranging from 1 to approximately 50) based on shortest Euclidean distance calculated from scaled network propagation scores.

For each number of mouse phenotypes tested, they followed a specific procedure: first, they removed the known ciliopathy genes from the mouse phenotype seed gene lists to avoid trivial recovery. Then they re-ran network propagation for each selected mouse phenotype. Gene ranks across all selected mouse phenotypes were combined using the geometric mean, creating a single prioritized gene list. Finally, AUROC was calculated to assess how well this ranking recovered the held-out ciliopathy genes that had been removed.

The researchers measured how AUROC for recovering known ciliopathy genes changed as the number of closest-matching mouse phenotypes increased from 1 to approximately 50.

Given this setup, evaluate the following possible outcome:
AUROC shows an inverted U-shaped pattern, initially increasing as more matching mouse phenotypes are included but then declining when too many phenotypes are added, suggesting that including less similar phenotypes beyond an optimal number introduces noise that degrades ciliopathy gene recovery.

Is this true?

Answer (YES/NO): YES